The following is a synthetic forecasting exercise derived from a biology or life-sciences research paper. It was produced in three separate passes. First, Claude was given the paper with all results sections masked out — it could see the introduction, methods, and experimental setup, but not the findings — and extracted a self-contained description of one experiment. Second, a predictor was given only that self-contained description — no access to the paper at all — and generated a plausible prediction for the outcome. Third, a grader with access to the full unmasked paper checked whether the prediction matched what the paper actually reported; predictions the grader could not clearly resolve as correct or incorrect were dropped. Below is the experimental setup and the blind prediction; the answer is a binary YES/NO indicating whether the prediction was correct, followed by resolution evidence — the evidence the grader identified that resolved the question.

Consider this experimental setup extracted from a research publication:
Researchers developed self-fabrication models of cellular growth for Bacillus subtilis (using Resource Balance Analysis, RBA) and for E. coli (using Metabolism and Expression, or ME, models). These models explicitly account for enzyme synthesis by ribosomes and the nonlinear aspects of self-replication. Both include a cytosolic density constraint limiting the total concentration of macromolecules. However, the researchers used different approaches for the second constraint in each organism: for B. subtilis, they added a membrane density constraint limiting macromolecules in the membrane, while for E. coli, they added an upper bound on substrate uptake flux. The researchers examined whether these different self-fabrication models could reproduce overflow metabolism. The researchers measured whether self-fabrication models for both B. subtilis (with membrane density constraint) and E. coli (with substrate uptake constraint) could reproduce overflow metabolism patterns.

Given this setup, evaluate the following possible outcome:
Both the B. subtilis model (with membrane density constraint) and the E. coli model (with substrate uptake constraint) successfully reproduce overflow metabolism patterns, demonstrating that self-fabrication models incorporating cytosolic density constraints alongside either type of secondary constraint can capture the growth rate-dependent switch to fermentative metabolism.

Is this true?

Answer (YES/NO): YES